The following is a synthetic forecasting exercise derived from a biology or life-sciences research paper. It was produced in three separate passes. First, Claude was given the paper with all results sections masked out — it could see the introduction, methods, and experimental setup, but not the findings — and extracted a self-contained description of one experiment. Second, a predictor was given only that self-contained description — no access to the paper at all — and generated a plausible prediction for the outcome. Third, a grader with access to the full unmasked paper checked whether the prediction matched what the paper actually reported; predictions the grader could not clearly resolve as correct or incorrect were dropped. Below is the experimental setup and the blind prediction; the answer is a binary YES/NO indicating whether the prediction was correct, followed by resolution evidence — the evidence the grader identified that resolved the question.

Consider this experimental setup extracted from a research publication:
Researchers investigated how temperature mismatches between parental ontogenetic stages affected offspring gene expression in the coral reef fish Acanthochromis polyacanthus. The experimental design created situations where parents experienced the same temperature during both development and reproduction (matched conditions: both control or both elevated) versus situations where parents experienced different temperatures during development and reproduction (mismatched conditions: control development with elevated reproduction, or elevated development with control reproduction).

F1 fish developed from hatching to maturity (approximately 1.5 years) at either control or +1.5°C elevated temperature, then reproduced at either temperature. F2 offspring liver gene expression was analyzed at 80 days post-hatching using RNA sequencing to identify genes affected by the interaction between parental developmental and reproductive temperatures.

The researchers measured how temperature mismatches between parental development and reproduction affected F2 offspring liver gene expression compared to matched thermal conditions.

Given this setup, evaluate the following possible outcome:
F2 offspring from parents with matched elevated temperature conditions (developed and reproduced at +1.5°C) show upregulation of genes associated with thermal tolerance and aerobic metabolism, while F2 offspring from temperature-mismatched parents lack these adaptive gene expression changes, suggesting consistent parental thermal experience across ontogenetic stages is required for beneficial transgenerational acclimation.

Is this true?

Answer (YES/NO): NO